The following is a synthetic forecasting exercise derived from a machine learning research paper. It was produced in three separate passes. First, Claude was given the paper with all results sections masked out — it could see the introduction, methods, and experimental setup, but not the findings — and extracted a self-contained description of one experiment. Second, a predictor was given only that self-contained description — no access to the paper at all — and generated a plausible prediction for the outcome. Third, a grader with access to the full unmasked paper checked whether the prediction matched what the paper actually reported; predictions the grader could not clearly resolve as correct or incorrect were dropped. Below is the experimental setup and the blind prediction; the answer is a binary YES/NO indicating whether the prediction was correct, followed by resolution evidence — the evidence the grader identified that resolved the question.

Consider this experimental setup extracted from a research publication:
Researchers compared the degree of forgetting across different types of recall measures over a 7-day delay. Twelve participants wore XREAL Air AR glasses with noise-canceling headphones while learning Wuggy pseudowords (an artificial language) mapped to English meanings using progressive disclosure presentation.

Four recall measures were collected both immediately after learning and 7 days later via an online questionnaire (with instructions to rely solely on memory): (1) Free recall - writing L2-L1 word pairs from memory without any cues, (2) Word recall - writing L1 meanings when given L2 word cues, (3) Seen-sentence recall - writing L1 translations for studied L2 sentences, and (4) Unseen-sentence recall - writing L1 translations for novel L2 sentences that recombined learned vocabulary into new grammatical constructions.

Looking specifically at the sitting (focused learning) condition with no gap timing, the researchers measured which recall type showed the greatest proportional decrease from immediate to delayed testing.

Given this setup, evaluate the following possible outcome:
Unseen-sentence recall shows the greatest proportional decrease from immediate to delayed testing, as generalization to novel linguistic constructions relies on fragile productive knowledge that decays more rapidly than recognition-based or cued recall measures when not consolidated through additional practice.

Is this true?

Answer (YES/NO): NO